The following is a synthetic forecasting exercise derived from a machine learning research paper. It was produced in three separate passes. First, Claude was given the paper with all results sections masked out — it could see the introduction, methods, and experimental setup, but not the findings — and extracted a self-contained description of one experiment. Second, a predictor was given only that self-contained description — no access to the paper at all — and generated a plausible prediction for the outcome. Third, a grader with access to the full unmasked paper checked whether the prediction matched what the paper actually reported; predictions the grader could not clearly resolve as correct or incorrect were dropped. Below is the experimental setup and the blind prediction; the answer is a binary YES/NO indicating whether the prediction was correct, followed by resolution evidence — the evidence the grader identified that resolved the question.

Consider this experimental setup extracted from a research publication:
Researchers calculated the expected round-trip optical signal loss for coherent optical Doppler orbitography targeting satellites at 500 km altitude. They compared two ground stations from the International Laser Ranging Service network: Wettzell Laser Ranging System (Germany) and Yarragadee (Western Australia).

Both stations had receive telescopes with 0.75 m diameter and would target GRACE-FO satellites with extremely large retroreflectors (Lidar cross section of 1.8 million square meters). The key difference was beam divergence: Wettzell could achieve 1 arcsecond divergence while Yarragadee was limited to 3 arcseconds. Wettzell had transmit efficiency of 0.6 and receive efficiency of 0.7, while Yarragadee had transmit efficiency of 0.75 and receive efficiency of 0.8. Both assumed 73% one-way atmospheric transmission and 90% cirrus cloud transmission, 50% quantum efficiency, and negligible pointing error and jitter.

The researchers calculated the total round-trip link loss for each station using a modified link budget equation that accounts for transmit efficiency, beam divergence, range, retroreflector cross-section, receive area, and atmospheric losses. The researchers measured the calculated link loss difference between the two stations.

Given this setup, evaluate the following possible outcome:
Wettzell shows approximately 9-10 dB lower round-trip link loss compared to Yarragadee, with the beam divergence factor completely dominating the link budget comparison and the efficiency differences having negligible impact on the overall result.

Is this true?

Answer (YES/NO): NO